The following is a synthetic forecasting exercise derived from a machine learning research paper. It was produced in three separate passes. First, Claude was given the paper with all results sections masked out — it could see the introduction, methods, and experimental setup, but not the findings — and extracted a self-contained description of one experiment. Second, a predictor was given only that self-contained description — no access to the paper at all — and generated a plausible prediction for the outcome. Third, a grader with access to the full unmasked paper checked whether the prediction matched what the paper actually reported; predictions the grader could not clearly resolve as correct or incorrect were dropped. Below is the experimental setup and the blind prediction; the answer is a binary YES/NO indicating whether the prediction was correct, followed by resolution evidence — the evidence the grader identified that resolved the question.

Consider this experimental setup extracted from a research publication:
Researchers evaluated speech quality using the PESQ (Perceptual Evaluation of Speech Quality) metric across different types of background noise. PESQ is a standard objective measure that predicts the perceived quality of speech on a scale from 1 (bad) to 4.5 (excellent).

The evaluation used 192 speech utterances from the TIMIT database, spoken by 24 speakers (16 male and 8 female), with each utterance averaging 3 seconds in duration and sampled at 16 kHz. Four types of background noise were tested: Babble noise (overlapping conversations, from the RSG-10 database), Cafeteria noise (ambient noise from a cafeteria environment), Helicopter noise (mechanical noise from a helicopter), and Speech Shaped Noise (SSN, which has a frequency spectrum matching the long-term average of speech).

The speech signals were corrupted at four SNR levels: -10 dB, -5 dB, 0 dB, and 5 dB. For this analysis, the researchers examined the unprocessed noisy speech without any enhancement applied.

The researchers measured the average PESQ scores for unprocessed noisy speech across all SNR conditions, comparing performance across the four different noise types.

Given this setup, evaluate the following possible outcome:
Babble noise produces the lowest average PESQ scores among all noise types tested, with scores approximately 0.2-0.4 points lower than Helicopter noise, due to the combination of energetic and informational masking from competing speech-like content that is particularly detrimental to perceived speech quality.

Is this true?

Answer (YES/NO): NO